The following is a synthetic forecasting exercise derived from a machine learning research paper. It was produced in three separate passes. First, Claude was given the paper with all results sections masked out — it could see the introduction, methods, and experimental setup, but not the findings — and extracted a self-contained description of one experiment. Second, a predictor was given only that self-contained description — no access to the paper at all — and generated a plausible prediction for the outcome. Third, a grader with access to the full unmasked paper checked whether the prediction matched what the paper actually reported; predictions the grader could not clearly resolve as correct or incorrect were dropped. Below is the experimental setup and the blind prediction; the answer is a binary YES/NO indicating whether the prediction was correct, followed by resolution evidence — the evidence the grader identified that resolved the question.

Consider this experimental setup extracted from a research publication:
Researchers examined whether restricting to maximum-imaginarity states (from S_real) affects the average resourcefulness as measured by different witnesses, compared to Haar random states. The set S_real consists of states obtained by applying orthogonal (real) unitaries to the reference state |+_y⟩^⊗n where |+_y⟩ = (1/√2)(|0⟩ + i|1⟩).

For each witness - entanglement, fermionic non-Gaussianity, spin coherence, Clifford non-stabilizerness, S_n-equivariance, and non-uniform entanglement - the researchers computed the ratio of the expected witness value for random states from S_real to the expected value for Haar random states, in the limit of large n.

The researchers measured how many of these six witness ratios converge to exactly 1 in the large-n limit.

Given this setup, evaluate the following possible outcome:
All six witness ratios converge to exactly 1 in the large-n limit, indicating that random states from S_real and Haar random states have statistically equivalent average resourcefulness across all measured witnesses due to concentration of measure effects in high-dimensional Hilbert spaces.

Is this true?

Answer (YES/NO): YES